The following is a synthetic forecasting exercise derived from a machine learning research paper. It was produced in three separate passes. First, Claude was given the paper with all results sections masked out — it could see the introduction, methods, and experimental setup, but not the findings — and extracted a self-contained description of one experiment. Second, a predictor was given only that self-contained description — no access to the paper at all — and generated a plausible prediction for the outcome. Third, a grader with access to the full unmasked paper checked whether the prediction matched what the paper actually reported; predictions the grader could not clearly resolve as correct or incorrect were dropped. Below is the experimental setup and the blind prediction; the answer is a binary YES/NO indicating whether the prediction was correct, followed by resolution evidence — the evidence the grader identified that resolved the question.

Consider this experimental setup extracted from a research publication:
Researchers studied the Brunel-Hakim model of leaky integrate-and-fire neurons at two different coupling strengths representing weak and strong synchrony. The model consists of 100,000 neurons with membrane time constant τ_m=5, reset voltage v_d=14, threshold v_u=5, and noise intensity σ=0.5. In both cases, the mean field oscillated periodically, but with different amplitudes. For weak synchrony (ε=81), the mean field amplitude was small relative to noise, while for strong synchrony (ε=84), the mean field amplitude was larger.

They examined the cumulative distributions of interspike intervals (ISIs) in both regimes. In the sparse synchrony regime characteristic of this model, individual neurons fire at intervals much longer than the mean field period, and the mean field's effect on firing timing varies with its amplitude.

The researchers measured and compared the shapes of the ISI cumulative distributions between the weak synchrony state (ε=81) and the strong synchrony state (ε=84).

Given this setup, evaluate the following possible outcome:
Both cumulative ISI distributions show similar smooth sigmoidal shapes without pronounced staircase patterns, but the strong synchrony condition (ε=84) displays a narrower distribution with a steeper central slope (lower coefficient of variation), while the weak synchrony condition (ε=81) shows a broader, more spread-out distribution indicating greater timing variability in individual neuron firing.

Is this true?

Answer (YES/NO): NO